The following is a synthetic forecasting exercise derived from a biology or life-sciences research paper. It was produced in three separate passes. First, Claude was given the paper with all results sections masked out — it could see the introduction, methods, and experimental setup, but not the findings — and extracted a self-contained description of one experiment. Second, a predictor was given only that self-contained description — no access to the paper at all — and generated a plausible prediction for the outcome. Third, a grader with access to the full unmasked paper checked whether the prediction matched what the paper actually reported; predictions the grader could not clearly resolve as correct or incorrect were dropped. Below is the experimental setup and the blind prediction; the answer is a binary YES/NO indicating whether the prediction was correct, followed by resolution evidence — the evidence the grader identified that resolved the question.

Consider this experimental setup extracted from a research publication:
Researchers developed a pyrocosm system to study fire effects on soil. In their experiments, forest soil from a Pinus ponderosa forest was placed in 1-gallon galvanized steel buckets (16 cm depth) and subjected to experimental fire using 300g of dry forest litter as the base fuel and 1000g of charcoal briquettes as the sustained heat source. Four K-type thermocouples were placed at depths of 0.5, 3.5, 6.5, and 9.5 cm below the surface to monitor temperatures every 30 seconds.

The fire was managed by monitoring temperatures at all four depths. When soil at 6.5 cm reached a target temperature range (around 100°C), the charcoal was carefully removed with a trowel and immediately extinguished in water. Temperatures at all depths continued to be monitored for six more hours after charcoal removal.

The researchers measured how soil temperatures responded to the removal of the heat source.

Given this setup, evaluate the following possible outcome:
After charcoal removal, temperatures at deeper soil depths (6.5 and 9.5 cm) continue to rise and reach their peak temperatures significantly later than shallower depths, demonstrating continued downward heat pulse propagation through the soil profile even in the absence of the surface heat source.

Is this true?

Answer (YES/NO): YES